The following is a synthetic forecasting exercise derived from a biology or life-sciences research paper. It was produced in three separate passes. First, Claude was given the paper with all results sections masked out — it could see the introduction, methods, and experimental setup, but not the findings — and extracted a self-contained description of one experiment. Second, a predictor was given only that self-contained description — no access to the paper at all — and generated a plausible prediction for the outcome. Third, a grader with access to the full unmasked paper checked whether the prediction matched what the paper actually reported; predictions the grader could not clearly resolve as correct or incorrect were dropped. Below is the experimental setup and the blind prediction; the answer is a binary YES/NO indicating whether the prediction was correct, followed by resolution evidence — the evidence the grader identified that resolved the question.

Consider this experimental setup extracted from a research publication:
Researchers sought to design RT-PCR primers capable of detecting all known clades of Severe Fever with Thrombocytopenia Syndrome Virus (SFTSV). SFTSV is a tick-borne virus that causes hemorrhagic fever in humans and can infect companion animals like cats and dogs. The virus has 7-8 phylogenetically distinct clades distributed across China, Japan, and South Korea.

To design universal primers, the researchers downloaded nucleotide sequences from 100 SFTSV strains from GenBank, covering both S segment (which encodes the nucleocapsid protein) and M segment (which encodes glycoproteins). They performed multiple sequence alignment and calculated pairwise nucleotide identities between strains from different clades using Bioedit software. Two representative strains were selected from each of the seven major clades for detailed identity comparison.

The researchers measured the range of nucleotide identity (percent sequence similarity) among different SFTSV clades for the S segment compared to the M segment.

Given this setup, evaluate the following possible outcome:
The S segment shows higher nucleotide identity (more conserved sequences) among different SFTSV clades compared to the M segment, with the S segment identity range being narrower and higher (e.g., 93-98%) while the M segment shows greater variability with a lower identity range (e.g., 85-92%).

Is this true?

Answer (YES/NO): NO